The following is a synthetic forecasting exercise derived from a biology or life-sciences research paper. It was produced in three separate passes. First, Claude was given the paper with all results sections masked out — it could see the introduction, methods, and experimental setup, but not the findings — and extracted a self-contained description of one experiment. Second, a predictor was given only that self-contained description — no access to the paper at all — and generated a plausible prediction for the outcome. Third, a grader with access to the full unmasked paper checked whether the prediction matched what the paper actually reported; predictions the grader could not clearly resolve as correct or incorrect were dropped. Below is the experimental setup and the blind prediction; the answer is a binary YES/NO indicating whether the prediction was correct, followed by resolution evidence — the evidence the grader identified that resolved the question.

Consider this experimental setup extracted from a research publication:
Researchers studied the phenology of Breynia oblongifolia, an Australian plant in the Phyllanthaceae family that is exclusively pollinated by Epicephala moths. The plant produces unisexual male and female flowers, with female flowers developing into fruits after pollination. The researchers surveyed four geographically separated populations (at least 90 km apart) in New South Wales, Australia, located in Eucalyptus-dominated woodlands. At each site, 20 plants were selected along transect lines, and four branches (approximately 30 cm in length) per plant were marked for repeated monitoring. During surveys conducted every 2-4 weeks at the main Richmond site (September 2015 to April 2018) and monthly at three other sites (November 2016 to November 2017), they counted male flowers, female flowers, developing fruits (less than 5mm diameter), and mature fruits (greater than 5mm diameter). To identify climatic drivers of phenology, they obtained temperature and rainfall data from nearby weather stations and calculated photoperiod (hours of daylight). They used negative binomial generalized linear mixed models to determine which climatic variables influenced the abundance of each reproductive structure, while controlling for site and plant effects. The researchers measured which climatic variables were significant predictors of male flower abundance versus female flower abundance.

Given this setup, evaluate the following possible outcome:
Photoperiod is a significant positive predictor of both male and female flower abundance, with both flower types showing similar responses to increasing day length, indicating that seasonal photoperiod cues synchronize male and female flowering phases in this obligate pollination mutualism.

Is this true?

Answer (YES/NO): NO